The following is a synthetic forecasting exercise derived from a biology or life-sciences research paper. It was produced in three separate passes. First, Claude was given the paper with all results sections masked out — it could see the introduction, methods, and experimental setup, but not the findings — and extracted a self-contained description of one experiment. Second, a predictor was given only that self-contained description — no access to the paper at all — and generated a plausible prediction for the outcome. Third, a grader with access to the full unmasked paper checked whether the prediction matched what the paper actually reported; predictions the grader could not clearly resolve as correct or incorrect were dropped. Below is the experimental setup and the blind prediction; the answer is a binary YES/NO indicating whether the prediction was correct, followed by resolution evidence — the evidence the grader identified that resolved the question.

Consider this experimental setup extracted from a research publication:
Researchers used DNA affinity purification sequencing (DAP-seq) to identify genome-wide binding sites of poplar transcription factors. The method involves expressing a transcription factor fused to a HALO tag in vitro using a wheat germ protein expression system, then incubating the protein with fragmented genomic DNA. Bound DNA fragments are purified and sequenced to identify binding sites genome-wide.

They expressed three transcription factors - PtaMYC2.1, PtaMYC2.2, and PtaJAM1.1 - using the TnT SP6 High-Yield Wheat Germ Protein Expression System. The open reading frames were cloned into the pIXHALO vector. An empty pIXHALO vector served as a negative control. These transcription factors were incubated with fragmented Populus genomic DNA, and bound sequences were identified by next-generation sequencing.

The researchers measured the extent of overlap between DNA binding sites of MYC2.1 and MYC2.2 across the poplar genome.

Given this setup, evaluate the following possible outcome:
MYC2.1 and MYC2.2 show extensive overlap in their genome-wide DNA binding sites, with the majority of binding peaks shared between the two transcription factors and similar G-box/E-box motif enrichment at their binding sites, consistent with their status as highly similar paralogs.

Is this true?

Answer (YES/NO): YES